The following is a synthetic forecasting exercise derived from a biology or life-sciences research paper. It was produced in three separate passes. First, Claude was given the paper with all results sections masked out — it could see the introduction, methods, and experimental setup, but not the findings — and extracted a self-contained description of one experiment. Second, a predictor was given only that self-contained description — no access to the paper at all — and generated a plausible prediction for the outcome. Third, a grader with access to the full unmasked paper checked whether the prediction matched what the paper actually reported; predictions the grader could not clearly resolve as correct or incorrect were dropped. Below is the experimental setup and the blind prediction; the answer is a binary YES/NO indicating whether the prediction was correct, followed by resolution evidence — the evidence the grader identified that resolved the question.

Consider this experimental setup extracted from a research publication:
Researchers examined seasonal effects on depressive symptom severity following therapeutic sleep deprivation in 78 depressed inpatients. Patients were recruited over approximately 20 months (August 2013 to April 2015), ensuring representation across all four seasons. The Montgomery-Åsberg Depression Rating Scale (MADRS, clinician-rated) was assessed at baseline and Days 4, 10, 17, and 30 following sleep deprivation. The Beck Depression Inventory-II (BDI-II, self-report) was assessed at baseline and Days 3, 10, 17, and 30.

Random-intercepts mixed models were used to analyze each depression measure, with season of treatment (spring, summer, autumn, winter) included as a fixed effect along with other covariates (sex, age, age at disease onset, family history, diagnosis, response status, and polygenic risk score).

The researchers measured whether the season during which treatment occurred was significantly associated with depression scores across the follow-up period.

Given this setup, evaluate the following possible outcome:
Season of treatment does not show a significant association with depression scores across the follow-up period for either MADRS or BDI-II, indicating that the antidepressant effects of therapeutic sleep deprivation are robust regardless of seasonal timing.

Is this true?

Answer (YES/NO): NO